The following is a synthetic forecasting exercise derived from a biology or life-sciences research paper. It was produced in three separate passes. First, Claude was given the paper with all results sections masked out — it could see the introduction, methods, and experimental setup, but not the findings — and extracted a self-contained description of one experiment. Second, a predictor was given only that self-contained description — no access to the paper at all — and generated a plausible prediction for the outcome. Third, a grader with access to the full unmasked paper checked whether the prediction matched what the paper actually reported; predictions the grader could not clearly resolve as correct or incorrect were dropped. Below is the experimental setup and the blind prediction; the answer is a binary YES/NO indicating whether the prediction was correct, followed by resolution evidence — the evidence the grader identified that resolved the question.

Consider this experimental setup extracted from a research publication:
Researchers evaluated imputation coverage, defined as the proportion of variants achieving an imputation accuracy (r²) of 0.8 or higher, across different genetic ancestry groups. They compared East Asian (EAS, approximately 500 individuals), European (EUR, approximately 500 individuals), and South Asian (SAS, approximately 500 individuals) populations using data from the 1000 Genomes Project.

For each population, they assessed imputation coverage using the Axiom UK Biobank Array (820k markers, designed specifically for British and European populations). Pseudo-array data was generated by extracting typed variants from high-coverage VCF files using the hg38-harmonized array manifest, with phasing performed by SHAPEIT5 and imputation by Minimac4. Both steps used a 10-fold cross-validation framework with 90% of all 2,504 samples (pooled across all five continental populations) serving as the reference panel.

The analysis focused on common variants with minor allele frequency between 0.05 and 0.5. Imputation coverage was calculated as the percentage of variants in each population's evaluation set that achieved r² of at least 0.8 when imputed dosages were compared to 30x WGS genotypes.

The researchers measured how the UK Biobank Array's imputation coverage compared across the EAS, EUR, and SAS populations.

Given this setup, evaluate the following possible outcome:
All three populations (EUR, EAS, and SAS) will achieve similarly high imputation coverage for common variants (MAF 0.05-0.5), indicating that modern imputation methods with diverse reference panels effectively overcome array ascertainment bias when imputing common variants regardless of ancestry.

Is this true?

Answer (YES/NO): NO